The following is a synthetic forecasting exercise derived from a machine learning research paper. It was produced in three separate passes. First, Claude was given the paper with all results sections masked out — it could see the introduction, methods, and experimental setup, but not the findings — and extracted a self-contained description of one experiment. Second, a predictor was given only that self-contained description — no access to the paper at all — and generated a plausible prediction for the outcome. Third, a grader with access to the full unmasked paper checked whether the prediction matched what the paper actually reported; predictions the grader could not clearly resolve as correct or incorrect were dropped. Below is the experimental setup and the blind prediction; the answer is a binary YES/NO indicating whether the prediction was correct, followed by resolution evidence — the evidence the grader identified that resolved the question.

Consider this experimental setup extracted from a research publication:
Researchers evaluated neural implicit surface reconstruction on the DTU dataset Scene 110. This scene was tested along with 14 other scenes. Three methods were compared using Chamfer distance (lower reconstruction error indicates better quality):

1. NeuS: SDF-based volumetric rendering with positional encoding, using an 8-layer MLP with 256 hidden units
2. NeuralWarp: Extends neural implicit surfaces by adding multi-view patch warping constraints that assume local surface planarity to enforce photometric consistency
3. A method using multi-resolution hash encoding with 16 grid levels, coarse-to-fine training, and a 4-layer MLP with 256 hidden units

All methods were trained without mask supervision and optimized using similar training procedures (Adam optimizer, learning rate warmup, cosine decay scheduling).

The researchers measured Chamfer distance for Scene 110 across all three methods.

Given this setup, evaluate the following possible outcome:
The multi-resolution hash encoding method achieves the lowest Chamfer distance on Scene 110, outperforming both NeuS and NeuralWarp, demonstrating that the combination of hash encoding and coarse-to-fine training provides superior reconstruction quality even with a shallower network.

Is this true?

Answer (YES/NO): NO